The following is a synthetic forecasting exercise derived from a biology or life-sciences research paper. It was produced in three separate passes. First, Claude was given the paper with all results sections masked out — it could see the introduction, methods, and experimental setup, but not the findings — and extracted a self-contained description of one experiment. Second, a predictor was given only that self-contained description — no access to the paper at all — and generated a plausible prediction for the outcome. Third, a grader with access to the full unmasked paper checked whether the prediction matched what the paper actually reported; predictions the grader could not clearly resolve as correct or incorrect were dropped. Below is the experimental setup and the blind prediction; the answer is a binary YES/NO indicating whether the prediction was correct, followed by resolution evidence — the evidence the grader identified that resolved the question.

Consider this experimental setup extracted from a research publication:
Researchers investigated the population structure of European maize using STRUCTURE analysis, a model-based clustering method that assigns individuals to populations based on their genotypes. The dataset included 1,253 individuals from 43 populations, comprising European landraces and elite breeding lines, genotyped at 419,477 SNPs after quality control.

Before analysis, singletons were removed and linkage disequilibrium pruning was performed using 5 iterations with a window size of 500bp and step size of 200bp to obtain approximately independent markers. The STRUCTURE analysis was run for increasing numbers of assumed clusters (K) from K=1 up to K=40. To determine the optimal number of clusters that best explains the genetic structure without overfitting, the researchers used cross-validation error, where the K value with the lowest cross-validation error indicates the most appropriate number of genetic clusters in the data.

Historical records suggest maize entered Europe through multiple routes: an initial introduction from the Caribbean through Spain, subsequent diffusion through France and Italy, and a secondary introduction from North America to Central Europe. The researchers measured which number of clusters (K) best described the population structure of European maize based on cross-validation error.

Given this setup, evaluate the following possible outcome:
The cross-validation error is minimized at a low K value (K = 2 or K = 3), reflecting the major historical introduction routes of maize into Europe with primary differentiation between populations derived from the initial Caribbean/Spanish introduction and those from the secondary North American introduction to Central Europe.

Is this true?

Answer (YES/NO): NO